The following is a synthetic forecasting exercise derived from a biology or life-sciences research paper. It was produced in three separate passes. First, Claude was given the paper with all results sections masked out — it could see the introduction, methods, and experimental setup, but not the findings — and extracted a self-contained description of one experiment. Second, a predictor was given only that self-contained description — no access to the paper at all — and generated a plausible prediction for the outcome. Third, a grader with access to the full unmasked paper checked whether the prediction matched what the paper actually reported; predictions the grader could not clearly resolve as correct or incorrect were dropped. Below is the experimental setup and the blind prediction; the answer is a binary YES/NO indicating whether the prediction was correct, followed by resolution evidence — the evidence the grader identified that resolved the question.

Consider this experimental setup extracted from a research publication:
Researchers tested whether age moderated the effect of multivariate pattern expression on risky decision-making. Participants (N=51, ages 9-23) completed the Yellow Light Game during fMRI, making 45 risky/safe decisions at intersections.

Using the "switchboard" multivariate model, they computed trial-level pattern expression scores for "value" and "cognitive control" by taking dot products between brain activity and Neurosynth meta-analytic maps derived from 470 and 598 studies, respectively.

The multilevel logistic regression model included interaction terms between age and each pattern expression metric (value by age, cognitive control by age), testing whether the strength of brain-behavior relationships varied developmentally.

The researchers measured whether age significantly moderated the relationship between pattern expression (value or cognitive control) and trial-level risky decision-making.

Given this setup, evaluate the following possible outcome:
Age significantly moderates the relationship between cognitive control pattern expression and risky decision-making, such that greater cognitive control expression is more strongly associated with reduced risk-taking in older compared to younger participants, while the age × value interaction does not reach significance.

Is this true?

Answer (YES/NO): NO